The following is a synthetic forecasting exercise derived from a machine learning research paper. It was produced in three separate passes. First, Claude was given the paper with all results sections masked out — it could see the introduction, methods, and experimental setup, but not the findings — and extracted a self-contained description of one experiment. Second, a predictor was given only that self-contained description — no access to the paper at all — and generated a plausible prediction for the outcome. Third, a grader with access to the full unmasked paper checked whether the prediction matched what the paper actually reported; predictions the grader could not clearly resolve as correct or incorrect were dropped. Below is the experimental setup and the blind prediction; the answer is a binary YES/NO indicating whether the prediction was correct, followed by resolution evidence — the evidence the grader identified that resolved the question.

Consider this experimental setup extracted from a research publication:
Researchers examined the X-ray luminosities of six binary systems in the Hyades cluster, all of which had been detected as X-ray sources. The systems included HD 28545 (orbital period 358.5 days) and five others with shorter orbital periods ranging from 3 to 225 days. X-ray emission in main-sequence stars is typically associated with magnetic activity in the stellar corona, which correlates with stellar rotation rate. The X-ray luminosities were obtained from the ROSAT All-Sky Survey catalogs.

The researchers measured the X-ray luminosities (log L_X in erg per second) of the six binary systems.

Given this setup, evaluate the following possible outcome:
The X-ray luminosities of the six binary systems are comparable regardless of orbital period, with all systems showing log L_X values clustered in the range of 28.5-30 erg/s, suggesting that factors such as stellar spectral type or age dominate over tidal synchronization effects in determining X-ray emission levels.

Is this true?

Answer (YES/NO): NO